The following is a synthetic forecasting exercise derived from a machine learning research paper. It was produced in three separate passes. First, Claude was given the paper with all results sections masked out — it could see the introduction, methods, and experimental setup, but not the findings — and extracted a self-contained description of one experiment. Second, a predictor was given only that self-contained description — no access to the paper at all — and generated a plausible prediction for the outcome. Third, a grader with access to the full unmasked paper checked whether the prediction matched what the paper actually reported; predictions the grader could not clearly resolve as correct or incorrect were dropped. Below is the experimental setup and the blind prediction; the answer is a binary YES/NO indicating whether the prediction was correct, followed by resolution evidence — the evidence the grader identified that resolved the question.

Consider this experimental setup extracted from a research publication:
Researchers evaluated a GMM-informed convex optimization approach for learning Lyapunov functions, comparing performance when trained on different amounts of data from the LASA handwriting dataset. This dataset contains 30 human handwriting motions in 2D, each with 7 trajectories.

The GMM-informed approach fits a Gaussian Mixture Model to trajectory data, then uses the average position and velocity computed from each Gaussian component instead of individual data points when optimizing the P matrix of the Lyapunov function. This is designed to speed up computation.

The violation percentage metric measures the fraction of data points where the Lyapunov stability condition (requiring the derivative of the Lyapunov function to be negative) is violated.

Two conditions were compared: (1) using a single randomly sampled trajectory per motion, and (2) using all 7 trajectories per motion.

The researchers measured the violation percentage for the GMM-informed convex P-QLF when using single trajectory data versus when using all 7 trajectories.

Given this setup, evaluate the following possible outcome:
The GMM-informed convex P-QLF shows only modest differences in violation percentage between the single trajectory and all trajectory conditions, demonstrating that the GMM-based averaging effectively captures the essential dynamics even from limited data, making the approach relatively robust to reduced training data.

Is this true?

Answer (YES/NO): YES